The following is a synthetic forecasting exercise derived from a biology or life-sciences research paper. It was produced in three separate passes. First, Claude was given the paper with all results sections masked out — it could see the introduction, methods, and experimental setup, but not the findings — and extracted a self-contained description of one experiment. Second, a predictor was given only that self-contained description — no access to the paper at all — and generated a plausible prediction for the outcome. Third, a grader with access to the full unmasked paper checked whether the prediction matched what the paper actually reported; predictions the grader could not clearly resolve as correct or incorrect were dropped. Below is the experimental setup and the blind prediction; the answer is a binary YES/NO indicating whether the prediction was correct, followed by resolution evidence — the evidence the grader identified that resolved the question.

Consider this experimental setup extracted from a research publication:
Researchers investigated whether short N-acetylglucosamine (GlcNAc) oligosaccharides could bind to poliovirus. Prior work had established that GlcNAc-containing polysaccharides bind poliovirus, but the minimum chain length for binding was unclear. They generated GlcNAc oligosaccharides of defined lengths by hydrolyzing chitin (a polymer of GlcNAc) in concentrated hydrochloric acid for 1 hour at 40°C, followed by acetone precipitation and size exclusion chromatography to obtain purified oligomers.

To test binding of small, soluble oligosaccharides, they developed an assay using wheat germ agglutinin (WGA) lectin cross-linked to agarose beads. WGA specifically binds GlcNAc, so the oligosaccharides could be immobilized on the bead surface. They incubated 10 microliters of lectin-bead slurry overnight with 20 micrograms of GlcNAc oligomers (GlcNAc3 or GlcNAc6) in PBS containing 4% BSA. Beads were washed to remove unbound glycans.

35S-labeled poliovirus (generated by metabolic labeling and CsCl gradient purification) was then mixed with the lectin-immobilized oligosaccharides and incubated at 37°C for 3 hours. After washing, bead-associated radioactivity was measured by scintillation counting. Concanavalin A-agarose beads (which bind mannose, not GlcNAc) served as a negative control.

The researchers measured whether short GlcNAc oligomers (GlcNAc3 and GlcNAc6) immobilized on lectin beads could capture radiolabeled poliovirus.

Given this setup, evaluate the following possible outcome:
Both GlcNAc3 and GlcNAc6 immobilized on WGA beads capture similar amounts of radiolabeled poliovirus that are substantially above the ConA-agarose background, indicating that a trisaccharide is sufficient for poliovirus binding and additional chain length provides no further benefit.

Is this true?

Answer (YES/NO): NO